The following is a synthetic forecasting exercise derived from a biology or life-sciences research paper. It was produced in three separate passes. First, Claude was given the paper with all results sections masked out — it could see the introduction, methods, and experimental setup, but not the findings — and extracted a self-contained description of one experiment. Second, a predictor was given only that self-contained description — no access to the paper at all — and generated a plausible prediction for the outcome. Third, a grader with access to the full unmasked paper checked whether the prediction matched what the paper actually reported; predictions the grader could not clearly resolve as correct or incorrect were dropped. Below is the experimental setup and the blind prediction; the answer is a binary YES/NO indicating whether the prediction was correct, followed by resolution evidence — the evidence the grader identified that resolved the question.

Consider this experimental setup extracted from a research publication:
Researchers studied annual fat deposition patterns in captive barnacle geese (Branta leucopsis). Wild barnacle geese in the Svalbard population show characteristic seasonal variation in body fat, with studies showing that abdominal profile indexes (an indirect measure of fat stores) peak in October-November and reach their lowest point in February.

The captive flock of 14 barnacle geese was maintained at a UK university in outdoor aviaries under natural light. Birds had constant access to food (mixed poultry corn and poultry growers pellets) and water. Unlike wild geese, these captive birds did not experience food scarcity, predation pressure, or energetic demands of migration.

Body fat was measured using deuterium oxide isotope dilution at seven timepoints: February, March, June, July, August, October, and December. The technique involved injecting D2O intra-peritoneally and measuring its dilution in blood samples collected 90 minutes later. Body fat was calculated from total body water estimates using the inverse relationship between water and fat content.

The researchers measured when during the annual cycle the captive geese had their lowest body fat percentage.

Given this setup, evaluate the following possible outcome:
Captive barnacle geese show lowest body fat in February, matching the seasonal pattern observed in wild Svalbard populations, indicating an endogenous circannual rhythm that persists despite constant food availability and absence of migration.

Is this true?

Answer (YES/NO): NO